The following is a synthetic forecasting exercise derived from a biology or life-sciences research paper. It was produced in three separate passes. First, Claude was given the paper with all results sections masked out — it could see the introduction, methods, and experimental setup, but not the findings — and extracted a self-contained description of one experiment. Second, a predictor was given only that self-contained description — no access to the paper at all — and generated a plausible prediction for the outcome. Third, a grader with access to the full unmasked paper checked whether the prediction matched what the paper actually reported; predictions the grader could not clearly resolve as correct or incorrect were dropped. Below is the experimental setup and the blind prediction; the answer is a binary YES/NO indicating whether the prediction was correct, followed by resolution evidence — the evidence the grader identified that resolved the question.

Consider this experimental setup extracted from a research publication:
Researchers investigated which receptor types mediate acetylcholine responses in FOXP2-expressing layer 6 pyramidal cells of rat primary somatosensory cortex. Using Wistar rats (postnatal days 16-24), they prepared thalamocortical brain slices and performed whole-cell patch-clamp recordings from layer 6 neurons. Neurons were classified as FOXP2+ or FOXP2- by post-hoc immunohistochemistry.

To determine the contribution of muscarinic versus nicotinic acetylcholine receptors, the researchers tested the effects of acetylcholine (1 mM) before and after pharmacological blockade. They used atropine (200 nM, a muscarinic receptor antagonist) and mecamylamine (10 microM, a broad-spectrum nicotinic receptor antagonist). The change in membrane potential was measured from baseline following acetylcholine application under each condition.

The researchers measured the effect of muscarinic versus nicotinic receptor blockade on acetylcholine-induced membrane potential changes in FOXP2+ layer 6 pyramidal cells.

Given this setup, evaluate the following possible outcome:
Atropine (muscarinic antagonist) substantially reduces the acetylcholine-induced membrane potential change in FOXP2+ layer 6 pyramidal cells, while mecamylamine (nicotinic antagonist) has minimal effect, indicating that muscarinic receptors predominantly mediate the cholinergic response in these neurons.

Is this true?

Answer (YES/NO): NO